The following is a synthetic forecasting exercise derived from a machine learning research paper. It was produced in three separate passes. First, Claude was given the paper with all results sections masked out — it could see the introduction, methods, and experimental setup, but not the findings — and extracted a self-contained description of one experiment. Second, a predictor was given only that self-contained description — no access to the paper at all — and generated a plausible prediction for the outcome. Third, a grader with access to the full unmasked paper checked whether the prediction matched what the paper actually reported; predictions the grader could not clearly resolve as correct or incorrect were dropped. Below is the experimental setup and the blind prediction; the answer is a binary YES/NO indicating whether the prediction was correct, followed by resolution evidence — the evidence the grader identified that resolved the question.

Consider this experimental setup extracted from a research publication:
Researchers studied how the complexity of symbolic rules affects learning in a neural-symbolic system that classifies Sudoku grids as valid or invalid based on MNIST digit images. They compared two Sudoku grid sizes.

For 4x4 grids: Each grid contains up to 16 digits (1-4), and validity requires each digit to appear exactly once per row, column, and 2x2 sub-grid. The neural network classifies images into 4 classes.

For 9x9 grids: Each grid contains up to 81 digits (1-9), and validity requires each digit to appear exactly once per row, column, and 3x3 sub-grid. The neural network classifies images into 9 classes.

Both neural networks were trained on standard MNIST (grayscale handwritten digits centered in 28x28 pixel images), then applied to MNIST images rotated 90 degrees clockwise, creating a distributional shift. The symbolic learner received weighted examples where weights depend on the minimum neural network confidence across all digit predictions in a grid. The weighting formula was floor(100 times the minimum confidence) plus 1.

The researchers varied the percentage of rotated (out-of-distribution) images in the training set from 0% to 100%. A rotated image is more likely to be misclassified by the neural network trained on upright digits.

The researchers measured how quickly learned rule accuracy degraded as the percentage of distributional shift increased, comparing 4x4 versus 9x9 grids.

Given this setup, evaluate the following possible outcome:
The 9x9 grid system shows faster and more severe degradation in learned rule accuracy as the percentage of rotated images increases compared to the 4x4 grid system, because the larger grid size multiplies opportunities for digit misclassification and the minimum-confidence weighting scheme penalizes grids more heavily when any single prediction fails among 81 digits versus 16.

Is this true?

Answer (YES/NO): NO